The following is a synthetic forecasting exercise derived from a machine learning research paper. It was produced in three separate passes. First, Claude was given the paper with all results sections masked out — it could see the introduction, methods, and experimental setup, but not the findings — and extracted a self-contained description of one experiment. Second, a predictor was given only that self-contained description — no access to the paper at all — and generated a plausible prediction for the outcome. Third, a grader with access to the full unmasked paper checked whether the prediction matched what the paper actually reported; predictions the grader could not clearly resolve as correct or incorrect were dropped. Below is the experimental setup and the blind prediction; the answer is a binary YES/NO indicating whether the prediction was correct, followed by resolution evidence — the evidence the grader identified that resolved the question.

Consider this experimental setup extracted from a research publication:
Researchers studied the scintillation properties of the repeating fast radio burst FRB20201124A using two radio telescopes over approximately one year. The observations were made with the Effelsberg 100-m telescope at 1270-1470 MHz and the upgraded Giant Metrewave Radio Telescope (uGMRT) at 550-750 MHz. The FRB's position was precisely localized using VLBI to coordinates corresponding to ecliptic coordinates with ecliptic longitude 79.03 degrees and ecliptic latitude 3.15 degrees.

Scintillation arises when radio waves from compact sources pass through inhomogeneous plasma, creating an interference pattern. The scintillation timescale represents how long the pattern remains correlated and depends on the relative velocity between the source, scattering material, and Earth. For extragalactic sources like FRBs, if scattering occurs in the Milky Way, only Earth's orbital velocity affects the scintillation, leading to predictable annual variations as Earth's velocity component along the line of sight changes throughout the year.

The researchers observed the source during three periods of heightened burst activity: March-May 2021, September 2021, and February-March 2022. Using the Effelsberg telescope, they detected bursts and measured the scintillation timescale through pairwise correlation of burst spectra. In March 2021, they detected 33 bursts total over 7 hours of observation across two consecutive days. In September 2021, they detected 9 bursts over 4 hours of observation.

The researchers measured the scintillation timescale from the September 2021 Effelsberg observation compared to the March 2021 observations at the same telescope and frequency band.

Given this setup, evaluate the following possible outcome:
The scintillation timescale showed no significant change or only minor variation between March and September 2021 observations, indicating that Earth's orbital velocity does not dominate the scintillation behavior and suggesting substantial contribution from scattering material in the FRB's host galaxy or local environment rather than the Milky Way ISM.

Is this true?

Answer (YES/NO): NO